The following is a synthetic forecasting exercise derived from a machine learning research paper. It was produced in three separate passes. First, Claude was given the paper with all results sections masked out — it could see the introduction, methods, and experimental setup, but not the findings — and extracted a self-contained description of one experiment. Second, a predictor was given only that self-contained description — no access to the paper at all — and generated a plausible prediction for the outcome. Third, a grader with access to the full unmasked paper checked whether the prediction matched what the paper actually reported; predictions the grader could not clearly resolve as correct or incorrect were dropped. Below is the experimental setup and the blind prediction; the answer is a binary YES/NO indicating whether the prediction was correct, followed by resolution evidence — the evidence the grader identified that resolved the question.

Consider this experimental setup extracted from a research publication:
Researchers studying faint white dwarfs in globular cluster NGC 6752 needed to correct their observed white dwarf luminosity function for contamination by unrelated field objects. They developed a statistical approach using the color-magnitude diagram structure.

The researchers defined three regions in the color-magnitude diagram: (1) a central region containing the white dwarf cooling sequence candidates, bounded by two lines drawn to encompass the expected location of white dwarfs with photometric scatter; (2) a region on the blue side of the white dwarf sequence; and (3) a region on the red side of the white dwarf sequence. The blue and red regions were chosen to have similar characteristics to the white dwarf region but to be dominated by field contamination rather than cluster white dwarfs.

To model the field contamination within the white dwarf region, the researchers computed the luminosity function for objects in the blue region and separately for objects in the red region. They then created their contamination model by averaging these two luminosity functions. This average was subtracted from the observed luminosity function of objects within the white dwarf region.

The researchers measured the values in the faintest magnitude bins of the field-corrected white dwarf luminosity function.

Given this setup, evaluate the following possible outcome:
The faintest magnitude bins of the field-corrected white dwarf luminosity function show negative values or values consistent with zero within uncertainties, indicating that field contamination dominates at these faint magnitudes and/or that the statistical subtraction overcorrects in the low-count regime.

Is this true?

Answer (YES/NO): NO